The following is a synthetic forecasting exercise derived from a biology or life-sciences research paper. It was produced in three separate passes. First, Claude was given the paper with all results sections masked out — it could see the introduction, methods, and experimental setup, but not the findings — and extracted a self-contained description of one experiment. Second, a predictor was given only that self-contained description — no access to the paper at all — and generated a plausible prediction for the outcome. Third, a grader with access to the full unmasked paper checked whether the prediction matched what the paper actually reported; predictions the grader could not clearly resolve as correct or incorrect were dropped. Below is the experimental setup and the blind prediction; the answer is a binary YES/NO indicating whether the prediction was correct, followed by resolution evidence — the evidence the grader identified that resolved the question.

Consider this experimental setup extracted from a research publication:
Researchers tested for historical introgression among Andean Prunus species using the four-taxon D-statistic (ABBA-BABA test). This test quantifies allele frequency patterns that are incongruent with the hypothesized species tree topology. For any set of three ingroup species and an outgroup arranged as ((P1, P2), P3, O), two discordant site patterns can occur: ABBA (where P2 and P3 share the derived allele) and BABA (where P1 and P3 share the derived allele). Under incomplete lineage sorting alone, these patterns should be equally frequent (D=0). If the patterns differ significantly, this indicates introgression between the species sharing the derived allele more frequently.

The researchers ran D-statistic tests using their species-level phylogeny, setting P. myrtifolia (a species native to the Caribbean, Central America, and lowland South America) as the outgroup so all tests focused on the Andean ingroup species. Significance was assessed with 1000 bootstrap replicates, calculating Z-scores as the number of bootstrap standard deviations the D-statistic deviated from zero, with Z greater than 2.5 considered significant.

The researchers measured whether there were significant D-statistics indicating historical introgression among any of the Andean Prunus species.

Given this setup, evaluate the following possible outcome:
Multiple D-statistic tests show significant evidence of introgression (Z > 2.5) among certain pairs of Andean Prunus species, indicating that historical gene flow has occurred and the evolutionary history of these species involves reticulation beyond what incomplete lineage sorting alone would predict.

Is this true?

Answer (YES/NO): YES